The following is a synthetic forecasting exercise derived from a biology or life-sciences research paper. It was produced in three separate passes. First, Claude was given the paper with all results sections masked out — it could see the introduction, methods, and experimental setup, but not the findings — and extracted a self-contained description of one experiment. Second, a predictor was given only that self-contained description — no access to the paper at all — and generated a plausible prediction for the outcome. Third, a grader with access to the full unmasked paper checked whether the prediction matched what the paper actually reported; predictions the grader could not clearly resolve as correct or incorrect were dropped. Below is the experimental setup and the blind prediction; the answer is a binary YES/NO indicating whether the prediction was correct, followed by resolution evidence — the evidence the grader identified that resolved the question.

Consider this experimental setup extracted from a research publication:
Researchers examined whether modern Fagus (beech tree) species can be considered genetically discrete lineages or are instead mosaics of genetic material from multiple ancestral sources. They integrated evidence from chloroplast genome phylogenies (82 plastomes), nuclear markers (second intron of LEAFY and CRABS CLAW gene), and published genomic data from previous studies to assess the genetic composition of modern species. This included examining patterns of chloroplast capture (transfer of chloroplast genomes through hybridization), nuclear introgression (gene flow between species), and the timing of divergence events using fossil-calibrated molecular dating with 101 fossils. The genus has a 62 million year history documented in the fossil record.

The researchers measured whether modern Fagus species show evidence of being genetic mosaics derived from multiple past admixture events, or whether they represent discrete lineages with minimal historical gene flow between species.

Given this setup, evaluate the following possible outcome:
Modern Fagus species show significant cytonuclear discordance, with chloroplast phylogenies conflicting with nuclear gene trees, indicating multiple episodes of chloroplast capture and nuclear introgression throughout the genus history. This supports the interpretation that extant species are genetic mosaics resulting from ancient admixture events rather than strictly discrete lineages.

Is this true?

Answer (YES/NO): YES